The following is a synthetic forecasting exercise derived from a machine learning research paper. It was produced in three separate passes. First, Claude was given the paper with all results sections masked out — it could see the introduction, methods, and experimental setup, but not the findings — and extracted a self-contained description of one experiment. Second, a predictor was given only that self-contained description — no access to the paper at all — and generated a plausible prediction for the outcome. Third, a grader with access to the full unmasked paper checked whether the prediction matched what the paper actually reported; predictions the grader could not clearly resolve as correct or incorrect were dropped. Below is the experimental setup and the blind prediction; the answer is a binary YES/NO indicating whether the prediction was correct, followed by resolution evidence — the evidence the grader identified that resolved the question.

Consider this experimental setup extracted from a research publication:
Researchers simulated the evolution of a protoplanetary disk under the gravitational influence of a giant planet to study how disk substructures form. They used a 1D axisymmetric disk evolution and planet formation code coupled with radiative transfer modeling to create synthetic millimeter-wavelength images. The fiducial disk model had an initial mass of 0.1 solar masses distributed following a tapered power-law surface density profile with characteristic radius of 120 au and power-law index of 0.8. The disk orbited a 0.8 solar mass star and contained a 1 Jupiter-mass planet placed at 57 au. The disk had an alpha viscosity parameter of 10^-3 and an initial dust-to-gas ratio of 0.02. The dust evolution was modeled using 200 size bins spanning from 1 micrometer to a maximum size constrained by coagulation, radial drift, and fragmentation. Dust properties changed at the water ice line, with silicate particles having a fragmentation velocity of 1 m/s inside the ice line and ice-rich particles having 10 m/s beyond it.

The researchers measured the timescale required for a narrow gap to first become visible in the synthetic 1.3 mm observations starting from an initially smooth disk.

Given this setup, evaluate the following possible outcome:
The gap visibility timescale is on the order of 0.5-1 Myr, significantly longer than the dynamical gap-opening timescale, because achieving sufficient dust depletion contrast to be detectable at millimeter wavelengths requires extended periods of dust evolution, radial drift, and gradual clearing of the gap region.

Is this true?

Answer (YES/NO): NO